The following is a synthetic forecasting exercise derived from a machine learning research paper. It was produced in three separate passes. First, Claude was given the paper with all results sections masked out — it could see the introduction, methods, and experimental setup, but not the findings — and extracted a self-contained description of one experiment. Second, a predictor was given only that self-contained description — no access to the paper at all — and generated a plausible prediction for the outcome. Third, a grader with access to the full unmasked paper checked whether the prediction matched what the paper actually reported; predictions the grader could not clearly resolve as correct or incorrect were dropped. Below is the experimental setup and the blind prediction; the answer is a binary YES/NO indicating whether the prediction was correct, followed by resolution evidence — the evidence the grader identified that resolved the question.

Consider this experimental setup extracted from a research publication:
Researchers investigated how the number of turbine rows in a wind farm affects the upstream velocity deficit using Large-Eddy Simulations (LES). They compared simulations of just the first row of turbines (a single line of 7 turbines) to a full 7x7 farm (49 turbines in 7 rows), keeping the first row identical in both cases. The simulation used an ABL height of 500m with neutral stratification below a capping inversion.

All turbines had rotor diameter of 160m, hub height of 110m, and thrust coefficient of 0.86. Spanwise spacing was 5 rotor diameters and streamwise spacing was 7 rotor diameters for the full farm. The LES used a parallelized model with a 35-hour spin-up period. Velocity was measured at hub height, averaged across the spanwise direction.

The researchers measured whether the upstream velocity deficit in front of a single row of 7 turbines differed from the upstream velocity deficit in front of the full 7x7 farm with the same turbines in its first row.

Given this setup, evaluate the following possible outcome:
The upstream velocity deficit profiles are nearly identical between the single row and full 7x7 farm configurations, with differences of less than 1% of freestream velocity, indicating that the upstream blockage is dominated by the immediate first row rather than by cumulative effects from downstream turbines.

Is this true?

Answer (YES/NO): NO